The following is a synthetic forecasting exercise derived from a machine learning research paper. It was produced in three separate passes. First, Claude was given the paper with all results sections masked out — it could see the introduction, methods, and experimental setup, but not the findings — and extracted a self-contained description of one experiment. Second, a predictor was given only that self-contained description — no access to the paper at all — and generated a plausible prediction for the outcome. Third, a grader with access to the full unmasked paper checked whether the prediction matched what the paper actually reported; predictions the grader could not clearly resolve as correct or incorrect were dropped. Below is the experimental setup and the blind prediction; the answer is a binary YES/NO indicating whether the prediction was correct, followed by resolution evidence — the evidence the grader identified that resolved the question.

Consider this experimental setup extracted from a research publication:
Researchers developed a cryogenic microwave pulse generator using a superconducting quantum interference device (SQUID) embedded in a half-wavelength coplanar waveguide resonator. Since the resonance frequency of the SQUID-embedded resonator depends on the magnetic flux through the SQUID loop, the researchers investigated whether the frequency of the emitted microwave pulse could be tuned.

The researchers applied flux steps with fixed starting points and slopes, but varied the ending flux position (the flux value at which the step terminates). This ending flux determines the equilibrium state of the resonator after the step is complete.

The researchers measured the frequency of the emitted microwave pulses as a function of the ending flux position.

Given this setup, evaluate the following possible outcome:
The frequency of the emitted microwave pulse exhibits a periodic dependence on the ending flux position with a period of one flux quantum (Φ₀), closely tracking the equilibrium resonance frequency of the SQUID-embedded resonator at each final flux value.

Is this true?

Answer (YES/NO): YES